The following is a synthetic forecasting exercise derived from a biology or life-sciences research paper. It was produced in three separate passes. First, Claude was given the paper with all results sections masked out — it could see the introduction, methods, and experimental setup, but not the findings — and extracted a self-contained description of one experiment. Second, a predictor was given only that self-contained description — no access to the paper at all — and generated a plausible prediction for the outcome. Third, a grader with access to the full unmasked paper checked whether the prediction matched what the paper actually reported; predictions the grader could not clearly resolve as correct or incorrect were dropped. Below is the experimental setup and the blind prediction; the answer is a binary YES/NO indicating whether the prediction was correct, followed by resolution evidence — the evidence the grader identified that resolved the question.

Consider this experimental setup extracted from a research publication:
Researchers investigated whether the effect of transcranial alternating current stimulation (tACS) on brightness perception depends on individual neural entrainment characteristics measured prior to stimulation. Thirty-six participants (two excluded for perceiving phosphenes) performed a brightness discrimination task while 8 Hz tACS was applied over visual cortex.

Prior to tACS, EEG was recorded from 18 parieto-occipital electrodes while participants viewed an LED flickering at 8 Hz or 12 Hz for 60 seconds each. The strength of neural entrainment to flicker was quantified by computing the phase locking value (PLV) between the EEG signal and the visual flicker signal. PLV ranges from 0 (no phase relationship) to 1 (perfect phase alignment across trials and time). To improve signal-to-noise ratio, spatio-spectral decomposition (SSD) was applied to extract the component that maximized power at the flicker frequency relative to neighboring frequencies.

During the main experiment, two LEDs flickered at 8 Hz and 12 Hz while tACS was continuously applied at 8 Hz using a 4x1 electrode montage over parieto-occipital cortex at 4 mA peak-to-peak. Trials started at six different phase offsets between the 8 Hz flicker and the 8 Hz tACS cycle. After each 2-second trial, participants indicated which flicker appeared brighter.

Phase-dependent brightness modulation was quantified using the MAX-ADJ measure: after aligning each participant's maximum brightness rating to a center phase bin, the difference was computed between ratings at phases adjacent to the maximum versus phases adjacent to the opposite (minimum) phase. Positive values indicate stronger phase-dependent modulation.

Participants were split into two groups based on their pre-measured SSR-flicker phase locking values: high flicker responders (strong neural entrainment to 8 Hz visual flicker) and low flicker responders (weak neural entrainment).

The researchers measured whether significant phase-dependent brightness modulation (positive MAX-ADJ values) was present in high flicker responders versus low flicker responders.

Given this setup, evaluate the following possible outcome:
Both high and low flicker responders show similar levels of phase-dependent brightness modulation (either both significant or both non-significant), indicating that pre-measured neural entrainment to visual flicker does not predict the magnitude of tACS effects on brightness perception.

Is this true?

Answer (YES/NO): NO